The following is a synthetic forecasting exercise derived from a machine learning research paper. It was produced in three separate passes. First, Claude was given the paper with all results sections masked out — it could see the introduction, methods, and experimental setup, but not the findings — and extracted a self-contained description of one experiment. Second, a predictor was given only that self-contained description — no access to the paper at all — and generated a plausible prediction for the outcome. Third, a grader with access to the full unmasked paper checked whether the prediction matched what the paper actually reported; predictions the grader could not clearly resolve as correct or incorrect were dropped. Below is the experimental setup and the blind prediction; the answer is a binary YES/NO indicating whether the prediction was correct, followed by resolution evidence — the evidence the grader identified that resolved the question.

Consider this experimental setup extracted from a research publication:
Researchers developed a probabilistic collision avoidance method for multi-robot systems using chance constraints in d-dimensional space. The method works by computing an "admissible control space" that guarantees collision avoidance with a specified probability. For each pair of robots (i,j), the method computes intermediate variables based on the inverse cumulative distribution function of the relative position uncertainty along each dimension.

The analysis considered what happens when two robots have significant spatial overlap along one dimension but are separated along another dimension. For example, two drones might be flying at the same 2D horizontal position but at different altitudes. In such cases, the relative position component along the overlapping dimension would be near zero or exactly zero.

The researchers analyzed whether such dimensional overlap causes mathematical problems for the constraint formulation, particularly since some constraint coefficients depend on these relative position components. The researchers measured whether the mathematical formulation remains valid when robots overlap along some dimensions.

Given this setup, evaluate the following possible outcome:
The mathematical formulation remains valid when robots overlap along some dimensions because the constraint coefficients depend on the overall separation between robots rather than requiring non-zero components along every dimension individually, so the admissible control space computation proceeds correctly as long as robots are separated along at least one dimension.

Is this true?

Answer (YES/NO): YES